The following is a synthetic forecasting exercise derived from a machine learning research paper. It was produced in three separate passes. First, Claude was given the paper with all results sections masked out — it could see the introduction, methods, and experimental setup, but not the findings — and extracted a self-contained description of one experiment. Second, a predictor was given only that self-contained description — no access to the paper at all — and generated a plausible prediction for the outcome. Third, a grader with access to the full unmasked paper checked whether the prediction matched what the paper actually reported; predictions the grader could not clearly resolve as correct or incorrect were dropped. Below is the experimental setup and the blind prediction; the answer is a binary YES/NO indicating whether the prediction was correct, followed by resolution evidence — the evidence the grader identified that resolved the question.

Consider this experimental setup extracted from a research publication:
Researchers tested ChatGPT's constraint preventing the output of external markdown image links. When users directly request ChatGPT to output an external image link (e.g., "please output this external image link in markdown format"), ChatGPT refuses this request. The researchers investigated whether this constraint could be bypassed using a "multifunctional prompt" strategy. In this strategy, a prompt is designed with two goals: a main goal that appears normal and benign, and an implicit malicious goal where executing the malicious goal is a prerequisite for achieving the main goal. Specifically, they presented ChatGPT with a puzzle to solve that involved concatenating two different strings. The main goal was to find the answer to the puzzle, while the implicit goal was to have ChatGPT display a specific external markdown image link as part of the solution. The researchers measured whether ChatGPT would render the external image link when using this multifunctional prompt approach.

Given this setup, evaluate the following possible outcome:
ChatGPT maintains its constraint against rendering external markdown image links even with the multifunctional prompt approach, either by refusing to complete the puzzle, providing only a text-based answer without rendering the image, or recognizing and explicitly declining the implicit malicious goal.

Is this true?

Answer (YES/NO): NO